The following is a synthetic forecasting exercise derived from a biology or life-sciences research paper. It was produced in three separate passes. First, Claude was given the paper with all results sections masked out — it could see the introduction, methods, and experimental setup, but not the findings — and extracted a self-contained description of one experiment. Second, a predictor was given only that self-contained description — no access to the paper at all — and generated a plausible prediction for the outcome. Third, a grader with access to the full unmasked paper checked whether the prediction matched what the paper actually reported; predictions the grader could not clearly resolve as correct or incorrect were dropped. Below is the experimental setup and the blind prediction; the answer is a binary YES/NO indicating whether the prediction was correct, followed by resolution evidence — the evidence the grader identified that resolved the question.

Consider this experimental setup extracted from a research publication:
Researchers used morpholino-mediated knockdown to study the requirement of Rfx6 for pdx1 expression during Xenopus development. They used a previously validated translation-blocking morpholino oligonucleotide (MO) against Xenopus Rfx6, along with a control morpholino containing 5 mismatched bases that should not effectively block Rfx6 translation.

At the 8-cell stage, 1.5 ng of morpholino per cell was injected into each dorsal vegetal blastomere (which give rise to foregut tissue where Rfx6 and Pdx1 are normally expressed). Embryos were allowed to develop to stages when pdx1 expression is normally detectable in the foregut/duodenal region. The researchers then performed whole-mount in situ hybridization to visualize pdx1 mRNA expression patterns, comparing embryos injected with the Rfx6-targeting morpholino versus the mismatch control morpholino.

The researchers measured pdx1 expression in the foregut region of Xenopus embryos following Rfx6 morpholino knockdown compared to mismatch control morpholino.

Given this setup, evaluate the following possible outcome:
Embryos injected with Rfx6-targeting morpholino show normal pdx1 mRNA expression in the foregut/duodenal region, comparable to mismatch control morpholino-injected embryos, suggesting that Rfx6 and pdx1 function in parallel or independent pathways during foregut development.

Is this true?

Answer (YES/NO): NO